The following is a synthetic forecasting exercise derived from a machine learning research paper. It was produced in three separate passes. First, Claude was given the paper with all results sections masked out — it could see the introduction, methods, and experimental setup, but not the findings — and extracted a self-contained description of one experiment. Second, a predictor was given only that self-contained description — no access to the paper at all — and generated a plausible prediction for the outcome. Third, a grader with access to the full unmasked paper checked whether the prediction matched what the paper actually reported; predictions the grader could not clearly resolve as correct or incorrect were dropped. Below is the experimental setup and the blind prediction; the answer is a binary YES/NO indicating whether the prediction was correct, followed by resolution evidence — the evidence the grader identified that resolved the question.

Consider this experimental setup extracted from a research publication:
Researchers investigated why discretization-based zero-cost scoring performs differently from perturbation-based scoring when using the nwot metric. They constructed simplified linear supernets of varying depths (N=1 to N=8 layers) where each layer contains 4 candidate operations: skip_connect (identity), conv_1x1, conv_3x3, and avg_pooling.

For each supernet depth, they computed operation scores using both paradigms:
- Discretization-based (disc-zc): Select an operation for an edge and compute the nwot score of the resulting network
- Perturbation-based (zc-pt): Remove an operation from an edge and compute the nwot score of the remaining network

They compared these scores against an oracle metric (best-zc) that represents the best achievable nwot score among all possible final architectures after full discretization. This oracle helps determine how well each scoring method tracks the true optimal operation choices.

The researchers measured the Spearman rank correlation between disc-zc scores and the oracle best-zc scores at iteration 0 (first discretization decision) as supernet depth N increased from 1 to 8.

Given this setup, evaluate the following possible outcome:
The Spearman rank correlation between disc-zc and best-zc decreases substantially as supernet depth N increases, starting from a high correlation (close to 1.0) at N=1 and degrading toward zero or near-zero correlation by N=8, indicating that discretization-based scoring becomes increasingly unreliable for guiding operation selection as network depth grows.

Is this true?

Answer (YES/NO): YES